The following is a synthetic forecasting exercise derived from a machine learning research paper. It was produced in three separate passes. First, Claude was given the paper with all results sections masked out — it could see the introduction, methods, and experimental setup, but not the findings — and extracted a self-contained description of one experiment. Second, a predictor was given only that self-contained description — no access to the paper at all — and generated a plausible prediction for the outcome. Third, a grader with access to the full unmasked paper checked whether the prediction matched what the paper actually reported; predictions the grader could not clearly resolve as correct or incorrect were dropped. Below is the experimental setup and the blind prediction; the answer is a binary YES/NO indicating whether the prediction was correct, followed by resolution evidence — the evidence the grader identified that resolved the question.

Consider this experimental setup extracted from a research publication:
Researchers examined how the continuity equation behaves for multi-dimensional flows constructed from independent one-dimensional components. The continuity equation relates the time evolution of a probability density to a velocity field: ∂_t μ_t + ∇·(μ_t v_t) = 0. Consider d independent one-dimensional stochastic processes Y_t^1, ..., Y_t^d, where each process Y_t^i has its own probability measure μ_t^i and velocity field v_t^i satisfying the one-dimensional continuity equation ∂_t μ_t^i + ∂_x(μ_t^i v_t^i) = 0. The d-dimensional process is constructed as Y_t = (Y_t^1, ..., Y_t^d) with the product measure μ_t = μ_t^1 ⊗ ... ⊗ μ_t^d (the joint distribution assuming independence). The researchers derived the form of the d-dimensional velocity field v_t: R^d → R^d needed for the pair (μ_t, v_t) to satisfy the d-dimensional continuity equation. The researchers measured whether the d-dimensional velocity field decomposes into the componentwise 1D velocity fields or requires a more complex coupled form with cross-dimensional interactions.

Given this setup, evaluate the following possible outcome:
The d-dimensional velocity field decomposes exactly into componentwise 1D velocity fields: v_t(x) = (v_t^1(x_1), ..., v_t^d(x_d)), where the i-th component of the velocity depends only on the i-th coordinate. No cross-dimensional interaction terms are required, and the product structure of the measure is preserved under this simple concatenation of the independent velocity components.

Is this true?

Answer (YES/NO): YES